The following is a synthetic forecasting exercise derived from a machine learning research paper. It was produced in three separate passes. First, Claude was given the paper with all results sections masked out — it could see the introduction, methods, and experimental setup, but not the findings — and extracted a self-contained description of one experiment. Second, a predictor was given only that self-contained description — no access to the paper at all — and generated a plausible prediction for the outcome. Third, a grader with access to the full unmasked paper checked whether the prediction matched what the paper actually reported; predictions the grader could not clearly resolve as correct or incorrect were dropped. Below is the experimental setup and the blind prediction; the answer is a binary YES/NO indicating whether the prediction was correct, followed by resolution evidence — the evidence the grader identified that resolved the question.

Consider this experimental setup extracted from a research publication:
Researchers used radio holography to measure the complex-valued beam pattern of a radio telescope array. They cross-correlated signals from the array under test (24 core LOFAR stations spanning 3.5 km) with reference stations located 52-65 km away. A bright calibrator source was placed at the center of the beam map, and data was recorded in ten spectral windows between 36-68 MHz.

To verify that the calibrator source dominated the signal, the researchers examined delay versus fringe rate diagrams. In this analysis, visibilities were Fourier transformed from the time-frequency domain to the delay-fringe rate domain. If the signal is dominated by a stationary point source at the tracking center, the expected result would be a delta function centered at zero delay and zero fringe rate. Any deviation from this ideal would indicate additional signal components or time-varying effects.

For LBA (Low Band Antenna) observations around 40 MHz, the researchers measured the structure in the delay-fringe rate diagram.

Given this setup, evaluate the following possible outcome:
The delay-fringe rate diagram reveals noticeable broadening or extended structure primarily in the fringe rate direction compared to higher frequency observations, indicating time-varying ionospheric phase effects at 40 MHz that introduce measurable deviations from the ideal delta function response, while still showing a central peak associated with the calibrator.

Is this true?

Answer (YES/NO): NO